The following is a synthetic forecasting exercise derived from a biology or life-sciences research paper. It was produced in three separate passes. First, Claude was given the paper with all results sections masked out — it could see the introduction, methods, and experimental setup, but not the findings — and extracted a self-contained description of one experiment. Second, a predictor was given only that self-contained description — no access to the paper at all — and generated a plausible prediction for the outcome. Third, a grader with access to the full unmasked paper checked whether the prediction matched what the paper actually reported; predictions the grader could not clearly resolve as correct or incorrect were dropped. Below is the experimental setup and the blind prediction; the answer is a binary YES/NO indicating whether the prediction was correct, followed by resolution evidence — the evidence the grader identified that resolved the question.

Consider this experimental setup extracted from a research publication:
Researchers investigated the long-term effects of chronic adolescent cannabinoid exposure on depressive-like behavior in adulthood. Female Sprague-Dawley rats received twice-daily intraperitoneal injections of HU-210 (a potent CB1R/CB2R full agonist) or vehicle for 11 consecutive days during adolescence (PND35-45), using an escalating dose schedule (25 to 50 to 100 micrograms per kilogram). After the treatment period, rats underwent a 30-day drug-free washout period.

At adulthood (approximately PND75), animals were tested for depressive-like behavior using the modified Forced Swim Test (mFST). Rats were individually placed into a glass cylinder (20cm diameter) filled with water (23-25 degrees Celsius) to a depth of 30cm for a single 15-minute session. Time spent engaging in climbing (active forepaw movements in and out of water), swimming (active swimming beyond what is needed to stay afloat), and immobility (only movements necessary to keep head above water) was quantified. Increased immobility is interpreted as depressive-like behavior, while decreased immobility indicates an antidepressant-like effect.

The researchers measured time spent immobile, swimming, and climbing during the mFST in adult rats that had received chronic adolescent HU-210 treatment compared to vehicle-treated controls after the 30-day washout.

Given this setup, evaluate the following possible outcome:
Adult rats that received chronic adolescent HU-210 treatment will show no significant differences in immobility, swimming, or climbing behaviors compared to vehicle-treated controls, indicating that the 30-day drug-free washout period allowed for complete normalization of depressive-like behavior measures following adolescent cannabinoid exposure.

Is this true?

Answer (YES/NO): YES